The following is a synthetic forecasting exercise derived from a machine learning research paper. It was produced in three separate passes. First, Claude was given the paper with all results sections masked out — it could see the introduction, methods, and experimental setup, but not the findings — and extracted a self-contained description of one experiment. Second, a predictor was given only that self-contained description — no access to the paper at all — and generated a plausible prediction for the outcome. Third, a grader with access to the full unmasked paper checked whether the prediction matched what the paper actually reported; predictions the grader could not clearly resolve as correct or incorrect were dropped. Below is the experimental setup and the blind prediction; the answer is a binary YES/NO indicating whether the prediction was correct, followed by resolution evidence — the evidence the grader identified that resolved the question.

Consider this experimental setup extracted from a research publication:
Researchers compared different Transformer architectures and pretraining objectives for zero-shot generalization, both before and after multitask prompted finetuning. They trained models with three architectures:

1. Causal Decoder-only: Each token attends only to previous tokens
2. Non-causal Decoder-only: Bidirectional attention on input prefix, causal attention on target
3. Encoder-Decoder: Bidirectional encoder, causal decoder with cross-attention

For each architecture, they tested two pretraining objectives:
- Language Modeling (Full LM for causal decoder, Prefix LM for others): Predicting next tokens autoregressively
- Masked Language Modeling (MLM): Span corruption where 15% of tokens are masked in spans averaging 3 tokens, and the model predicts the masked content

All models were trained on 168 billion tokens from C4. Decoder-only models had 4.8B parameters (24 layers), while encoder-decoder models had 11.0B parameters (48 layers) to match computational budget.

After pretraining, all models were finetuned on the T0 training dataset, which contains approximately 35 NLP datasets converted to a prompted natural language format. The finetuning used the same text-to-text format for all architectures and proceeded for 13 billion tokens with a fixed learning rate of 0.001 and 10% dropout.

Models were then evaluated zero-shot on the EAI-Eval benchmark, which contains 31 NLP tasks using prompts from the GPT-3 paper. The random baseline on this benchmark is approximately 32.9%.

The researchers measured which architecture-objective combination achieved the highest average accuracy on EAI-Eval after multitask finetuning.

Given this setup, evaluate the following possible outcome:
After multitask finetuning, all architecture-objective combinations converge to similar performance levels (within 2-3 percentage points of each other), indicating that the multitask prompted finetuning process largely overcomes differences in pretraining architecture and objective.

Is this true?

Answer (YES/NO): NO